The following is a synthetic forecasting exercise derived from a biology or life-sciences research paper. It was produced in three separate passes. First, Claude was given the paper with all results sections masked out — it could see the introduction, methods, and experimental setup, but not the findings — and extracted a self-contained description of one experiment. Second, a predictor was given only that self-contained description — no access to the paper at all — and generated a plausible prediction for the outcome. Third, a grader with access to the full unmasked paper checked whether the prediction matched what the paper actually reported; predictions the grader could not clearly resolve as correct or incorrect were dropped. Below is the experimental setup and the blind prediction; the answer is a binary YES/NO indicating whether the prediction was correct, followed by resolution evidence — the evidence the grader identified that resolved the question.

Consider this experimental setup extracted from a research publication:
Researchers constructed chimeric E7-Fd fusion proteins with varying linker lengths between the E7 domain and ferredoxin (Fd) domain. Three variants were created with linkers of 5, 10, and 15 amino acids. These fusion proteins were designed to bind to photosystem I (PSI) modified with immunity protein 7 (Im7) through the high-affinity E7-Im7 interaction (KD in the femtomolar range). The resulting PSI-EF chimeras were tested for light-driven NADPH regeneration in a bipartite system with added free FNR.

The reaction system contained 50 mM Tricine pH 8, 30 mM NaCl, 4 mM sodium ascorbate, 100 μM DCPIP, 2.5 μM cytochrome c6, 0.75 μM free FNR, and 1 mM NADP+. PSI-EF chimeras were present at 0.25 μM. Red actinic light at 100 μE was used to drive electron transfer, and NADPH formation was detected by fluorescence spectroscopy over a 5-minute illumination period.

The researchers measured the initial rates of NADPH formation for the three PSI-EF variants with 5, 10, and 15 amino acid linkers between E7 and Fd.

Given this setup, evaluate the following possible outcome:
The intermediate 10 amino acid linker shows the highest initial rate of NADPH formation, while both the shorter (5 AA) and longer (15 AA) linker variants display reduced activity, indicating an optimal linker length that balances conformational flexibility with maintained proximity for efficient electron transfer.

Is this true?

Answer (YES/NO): YES